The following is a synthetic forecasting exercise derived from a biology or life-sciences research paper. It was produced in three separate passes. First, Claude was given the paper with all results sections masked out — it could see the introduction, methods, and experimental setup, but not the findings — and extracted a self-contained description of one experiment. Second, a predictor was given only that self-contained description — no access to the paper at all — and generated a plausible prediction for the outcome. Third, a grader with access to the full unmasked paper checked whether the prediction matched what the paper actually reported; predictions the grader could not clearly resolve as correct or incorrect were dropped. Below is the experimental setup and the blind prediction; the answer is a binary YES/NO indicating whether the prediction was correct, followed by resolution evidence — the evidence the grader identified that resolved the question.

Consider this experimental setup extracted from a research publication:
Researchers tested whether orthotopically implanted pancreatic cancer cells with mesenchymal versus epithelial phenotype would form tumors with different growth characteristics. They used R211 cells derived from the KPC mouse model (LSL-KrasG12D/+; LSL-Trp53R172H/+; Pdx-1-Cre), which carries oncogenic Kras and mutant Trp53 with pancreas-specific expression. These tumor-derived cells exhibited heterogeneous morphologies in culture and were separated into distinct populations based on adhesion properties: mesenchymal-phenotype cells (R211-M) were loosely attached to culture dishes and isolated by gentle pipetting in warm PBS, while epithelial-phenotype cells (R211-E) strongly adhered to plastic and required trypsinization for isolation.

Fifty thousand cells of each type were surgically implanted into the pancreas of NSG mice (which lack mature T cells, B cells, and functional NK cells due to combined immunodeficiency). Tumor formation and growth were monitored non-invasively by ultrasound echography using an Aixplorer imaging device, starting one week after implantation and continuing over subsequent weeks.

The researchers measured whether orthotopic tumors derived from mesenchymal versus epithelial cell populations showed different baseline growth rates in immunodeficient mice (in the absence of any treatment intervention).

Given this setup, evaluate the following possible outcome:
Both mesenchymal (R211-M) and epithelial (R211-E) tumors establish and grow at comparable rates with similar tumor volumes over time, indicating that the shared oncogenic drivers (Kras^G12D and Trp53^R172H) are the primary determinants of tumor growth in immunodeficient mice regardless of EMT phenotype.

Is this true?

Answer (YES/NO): NO